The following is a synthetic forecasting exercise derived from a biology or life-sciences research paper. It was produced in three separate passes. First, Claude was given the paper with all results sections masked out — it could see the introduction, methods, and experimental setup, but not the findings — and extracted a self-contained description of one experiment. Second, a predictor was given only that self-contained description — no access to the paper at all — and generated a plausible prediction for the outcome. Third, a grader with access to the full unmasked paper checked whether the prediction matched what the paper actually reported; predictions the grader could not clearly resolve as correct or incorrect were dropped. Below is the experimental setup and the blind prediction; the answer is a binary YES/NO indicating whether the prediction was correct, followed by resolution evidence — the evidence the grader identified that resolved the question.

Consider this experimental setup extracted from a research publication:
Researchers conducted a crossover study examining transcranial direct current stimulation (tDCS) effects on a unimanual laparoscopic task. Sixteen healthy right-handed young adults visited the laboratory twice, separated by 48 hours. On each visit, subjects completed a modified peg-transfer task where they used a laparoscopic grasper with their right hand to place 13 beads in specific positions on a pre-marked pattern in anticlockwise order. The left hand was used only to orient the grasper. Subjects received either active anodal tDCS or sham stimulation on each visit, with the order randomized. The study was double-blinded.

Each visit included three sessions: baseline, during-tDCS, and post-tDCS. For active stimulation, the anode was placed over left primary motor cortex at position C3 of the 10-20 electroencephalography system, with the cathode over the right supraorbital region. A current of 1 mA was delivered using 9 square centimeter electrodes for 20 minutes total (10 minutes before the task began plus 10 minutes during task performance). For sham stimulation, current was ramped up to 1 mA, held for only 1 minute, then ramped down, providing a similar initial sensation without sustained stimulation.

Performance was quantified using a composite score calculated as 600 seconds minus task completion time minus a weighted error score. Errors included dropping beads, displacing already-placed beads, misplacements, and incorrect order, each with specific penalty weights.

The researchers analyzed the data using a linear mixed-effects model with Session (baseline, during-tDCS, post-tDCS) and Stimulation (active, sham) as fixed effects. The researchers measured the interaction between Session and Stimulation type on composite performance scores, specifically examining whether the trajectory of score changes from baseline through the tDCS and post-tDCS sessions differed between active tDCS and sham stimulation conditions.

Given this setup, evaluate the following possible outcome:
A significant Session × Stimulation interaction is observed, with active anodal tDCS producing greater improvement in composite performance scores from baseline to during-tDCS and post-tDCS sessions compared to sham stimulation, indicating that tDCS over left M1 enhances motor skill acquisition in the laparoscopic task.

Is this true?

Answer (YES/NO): NO